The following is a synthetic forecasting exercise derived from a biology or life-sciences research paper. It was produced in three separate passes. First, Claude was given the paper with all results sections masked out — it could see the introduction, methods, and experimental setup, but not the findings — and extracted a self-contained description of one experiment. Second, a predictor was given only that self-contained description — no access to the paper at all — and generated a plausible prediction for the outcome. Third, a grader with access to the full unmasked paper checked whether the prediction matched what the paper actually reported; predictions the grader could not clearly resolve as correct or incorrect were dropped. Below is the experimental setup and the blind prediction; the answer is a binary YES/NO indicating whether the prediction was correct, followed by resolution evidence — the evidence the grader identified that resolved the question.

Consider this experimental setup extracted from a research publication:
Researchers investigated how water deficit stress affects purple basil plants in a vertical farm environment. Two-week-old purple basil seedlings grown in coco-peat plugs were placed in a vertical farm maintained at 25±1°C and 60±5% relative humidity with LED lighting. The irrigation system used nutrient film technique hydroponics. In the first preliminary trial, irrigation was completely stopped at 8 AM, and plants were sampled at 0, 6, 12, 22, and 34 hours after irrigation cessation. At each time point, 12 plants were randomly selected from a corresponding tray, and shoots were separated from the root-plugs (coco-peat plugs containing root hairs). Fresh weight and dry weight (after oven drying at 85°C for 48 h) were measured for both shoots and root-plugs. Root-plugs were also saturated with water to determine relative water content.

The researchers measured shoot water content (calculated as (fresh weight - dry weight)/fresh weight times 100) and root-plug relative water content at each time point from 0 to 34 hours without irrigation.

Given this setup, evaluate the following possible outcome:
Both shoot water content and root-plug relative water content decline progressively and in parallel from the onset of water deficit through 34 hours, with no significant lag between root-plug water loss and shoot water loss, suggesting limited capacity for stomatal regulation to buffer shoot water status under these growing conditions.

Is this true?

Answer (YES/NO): NO